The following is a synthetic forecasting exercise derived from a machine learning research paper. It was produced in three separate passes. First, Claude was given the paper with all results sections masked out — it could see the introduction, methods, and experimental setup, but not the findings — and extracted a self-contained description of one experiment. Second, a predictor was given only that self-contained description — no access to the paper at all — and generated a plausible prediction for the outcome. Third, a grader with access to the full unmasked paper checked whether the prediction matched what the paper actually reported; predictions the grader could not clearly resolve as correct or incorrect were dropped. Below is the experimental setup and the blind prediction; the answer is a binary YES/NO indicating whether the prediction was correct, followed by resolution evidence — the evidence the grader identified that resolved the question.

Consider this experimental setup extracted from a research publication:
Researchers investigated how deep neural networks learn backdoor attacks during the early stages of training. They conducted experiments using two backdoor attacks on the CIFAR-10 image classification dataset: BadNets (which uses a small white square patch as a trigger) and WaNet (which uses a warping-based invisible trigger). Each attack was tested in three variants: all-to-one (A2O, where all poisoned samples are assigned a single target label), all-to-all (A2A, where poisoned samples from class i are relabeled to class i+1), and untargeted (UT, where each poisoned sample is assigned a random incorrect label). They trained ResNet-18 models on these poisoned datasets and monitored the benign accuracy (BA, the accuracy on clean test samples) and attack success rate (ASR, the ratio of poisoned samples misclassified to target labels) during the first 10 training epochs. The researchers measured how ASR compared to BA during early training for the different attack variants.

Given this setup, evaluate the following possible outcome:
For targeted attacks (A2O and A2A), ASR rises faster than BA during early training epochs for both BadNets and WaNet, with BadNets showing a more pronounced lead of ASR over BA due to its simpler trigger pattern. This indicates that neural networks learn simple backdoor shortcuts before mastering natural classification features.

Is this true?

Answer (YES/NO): NO